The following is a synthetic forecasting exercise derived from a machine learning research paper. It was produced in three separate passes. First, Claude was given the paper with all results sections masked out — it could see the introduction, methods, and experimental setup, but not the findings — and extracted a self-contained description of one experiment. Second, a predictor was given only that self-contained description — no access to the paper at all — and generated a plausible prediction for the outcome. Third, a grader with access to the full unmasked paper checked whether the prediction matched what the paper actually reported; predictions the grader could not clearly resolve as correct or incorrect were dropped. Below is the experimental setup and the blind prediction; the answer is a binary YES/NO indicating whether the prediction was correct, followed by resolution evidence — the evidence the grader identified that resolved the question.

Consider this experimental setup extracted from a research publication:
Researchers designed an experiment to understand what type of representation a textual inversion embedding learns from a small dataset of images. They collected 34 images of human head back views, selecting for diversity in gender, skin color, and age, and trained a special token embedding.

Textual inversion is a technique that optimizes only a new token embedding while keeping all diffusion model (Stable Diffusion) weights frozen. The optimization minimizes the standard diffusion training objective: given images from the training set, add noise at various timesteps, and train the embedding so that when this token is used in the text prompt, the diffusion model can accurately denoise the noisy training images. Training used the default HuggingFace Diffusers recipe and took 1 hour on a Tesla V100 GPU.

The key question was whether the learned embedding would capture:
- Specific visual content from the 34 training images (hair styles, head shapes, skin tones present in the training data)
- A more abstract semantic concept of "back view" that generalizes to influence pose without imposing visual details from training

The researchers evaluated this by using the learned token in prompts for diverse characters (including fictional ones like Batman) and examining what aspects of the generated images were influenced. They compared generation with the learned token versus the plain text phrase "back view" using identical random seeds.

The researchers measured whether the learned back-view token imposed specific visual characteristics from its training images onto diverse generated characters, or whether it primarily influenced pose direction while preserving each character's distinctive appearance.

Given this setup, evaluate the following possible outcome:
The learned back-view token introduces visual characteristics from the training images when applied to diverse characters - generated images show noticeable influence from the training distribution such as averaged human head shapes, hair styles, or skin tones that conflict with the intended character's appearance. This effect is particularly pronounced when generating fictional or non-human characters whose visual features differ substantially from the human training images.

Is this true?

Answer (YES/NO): NO